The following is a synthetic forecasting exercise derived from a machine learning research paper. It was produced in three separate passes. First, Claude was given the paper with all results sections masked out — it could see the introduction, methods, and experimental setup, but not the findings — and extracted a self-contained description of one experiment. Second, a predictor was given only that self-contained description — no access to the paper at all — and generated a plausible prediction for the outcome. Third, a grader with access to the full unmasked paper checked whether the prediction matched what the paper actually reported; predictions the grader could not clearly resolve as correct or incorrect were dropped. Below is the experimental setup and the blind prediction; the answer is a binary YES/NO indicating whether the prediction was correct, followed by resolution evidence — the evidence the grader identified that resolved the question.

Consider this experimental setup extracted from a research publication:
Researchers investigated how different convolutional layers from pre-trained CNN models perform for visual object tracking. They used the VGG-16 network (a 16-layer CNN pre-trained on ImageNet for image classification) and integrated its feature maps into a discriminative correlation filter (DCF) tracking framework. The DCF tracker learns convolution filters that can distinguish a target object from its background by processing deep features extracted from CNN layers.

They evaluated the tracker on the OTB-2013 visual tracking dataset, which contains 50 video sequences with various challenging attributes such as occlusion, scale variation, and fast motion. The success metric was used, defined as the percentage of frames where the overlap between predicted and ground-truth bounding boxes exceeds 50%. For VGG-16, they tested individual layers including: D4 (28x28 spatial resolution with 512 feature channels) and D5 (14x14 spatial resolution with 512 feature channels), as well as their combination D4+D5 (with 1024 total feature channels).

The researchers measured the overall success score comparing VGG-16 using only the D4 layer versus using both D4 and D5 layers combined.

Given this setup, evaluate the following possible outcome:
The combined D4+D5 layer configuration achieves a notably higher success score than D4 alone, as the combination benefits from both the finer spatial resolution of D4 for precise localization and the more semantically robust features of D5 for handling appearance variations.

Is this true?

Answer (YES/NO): NO